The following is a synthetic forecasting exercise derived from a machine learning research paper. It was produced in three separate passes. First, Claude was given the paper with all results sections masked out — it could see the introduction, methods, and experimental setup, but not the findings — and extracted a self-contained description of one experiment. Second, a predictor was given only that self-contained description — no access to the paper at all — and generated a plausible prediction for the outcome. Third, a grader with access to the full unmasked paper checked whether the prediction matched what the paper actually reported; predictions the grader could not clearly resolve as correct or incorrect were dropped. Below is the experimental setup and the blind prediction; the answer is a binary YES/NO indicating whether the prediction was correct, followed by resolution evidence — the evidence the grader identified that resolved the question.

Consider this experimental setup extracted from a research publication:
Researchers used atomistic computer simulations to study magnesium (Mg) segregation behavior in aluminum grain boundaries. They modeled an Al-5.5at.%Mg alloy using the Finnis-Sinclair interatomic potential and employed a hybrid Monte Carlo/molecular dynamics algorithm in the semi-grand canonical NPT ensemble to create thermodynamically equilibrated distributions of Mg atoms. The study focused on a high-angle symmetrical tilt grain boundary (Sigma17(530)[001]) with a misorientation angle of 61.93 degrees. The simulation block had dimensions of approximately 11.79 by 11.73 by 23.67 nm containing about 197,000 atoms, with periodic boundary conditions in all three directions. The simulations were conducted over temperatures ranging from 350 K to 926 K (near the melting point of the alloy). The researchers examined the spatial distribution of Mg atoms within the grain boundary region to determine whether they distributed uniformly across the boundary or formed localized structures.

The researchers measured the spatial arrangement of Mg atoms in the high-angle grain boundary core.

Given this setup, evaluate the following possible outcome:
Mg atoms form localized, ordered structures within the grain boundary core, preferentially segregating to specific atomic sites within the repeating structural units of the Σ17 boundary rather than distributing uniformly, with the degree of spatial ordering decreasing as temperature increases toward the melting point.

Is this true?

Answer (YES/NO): NO